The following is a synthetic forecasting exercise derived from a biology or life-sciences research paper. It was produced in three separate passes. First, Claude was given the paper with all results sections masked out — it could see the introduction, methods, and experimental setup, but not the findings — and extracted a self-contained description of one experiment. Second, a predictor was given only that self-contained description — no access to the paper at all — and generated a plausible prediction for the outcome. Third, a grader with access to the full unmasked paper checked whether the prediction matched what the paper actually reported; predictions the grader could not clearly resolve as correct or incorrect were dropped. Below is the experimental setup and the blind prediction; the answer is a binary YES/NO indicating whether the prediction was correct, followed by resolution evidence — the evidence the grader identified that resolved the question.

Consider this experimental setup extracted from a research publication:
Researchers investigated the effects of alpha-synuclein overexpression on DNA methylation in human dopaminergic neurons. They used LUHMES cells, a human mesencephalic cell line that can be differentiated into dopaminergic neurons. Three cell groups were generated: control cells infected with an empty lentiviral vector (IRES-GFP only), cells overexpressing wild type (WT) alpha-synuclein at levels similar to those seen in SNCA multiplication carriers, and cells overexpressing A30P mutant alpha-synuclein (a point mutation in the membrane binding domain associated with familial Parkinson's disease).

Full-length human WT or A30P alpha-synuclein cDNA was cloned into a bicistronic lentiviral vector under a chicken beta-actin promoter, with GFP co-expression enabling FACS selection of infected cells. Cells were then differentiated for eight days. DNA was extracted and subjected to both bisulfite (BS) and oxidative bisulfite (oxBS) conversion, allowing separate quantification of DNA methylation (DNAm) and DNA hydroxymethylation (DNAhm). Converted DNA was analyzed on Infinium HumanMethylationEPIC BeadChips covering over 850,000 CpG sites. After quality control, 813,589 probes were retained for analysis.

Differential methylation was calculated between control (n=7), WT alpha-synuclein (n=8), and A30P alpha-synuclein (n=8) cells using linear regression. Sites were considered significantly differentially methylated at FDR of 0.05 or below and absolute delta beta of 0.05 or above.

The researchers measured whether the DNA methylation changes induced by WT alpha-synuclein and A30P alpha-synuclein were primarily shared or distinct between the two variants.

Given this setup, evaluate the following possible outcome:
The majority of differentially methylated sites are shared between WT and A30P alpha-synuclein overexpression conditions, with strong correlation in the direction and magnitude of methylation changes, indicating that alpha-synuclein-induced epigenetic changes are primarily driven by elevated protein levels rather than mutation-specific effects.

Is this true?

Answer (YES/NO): NO